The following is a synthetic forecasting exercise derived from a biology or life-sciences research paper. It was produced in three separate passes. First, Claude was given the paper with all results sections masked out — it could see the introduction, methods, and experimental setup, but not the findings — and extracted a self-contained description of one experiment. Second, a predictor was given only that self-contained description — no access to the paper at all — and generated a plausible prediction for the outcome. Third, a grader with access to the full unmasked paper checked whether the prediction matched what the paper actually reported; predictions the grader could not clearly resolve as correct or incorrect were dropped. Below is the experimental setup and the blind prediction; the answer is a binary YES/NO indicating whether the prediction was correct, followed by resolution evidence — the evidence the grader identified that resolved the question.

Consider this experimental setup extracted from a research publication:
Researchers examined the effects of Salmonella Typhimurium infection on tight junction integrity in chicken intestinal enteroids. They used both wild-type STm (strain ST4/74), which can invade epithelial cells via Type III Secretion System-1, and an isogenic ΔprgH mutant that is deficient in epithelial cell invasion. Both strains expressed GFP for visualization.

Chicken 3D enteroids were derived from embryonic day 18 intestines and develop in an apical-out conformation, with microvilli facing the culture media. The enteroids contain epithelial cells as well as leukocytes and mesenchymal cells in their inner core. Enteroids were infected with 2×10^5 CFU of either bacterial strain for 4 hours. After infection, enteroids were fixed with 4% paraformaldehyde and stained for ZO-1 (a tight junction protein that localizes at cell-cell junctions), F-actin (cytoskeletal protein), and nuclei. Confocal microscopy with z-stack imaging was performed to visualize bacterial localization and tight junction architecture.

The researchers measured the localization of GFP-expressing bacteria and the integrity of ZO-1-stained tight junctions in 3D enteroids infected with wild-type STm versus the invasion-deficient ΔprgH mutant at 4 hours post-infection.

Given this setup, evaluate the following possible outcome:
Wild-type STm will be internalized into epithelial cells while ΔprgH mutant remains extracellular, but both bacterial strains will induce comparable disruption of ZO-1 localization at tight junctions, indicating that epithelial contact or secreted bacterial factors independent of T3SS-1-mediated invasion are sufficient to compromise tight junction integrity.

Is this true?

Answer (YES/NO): NO